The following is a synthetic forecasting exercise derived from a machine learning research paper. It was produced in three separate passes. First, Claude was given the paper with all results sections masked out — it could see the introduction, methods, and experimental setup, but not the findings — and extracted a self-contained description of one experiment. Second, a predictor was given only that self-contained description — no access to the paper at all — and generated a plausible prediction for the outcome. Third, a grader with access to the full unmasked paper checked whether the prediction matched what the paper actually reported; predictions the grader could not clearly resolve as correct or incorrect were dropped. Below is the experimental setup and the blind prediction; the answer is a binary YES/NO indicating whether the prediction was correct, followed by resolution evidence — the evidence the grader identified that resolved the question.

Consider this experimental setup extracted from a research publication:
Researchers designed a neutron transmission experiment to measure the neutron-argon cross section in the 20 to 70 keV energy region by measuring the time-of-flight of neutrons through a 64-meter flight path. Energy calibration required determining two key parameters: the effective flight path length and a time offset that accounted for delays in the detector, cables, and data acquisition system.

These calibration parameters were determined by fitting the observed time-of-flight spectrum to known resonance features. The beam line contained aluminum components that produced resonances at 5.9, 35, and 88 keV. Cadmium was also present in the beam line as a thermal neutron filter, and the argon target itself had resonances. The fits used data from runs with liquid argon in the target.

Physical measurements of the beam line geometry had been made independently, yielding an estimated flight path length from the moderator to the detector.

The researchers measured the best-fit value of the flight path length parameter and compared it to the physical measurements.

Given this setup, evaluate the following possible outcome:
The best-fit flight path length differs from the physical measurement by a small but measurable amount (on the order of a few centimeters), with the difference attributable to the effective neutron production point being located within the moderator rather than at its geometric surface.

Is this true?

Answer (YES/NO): NO